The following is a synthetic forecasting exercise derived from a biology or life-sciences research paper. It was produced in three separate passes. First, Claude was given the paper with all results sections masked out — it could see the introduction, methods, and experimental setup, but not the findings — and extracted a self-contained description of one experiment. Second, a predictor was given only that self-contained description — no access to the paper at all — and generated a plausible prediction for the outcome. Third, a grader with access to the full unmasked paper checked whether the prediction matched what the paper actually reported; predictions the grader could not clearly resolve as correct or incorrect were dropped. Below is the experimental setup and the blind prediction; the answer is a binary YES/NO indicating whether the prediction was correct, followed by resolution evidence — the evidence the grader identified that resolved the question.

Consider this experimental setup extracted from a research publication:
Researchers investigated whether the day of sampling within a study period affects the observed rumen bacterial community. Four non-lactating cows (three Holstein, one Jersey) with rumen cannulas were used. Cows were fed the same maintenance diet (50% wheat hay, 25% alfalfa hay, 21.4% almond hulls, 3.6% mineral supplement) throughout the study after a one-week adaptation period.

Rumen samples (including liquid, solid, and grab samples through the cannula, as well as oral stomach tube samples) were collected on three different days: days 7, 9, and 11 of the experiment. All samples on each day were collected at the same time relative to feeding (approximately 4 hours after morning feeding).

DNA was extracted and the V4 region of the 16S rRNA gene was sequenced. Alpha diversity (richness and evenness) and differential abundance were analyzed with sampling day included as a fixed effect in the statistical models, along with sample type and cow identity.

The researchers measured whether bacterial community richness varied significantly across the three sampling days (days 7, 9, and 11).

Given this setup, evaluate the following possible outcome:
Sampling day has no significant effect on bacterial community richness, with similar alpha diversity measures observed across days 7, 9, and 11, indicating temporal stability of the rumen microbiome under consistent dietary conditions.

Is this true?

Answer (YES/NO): YES